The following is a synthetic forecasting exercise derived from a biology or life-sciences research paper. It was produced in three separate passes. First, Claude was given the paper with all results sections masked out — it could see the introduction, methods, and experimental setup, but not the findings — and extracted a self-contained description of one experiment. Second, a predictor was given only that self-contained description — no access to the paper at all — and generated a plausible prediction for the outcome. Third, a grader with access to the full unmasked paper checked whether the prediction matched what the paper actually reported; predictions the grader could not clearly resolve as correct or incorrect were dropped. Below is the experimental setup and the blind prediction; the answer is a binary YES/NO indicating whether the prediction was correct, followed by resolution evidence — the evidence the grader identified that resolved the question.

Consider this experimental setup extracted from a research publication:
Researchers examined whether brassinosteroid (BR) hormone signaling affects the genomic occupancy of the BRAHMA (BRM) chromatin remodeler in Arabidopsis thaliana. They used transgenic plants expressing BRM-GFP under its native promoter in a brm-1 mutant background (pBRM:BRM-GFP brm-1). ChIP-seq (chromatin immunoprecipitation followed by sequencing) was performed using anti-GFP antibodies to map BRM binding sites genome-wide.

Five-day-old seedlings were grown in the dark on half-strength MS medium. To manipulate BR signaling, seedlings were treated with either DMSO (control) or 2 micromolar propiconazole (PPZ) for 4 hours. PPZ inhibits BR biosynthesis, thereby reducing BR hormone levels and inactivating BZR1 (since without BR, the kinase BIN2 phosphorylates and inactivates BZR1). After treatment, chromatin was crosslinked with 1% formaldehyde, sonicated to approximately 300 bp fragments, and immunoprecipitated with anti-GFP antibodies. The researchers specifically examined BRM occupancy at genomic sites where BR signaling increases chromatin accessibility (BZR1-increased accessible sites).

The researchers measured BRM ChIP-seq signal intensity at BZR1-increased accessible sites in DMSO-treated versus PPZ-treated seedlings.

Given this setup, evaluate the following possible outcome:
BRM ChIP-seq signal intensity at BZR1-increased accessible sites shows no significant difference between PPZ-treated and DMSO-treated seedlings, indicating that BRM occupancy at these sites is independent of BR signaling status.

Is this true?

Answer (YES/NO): NO